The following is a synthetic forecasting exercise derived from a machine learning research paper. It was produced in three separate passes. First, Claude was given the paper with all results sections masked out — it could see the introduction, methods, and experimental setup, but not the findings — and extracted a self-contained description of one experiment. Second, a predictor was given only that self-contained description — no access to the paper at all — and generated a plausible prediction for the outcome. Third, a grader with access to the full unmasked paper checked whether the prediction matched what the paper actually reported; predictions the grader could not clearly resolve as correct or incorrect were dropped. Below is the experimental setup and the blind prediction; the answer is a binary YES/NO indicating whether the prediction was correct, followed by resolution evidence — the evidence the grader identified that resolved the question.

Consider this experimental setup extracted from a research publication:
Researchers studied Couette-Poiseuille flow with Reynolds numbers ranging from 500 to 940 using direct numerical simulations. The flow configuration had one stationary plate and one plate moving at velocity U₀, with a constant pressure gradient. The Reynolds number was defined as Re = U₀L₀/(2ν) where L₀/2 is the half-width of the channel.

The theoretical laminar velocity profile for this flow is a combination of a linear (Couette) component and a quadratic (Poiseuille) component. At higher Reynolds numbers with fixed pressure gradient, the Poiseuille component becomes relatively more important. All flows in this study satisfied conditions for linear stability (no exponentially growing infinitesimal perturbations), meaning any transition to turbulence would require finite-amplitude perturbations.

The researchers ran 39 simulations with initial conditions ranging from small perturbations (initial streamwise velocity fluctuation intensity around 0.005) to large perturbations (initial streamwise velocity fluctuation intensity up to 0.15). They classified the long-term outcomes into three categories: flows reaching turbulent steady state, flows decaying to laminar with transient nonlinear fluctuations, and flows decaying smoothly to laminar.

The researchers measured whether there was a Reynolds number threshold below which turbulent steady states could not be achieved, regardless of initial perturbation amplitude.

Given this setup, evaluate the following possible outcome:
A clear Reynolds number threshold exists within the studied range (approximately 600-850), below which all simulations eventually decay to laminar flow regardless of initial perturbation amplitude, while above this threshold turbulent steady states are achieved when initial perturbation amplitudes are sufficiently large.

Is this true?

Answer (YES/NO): NO